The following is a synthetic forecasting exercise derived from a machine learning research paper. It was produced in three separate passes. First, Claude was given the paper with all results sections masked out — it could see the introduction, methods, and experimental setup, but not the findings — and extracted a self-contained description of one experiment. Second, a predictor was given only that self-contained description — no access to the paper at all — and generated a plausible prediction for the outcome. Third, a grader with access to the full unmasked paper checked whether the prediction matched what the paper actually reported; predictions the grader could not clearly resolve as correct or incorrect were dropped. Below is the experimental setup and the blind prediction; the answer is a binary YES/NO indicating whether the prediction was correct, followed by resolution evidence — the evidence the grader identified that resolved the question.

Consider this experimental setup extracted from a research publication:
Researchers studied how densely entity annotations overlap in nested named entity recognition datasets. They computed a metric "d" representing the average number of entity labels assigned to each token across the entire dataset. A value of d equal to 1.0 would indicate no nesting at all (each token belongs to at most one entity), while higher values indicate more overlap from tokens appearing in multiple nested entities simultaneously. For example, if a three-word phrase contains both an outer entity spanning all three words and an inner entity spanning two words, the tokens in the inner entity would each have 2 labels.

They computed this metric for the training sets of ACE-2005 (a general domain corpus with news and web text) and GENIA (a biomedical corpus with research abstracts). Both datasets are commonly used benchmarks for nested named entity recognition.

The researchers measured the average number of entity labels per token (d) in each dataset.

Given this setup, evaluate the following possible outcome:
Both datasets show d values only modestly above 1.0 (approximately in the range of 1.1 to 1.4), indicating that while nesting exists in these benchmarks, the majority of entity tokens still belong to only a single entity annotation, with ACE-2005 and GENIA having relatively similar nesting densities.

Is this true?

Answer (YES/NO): NO